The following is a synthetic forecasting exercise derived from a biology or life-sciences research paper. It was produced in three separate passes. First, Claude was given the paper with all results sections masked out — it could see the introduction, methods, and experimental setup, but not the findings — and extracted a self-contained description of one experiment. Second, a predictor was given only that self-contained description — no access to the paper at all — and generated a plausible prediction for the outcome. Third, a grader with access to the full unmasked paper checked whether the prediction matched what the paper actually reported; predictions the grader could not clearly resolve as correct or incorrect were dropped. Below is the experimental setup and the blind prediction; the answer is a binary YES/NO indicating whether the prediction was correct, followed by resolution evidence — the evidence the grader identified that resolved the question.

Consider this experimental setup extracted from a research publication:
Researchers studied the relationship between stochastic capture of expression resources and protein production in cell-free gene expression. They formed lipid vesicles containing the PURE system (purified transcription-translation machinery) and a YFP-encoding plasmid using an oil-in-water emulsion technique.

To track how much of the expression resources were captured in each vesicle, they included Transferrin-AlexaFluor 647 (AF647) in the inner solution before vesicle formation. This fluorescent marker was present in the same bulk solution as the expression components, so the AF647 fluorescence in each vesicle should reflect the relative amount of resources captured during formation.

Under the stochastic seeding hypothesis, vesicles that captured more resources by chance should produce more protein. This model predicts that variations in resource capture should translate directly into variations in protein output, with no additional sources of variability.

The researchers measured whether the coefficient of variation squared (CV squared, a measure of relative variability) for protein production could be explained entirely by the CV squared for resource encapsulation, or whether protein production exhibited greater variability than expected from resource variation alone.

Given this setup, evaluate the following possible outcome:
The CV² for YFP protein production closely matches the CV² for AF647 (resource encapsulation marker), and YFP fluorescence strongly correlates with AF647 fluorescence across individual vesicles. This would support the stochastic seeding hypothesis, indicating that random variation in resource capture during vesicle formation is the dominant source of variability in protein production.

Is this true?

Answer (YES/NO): NO